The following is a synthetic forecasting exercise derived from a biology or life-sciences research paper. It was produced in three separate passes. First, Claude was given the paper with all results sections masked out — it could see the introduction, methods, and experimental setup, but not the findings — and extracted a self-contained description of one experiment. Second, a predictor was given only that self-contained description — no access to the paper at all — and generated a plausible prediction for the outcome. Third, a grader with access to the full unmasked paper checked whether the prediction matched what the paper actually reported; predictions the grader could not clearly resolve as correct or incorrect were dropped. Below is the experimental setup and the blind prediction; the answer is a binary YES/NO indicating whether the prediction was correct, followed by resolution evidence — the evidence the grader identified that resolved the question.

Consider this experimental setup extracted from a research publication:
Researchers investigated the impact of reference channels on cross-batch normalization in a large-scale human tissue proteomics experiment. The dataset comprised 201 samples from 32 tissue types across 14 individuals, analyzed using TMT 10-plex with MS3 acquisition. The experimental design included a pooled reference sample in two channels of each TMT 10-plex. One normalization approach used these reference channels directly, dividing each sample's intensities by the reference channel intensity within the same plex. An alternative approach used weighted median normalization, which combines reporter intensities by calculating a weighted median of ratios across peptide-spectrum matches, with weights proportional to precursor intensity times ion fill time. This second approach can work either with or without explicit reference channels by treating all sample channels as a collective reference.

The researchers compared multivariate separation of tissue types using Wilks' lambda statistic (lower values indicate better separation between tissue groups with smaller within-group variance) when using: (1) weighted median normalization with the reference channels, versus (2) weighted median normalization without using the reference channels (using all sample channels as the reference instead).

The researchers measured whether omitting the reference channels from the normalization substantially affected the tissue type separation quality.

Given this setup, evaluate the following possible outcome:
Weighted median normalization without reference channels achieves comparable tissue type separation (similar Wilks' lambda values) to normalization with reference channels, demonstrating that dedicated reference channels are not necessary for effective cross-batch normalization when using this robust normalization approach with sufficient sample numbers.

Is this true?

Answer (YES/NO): NO